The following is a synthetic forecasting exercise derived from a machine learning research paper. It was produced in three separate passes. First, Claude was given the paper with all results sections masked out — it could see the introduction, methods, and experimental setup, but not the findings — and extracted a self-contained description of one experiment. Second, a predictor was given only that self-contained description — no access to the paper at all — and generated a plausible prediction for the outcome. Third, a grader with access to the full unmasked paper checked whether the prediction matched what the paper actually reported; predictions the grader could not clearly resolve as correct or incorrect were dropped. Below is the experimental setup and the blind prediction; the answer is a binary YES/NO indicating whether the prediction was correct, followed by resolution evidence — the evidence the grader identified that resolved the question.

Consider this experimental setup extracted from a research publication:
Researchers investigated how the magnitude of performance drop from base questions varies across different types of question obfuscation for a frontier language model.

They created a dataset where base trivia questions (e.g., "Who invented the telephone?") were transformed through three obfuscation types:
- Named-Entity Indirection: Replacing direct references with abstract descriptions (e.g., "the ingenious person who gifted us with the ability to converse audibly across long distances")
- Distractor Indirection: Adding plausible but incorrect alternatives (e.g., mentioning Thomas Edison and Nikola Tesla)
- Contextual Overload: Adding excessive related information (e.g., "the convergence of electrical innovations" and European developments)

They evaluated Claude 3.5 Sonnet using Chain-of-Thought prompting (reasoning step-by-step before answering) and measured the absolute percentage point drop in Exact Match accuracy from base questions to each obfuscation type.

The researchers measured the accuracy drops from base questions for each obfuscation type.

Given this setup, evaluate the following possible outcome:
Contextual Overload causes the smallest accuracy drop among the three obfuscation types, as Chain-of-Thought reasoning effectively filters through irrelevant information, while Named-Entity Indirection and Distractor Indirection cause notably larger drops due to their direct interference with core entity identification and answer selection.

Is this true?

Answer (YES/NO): NO